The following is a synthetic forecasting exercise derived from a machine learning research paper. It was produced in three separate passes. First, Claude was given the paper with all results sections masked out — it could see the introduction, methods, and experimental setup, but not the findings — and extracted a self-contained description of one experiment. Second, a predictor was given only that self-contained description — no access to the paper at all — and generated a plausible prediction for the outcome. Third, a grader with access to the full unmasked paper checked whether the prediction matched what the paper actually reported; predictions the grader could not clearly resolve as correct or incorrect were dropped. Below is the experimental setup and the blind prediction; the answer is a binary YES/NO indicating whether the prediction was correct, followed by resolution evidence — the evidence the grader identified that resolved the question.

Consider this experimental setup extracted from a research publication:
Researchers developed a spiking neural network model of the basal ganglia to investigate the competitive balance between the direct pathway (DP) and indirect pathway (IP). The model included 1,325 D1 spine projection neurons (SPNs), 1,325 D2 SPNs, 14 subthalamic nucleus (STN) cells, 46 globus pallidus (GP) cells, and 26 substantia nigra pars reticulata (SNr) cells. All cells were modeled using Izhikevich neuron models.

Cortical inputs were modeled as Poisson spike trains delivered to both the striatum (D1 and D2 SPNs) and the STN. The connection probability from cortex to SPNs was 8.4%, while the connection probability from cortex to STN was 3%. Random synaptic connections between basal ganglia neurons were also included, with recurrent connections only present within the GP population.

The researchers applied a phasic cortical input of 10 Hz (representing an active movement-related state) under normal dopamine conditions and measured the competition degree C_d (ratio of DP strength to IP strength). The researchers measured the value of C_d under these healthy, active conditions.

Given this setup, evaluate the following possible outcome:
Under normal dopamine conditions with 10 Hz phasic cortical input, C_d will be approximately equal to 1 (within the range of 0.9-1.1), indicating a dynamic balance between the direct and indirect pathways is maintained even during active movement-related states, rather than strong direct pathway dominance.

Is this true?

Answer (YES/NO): NO